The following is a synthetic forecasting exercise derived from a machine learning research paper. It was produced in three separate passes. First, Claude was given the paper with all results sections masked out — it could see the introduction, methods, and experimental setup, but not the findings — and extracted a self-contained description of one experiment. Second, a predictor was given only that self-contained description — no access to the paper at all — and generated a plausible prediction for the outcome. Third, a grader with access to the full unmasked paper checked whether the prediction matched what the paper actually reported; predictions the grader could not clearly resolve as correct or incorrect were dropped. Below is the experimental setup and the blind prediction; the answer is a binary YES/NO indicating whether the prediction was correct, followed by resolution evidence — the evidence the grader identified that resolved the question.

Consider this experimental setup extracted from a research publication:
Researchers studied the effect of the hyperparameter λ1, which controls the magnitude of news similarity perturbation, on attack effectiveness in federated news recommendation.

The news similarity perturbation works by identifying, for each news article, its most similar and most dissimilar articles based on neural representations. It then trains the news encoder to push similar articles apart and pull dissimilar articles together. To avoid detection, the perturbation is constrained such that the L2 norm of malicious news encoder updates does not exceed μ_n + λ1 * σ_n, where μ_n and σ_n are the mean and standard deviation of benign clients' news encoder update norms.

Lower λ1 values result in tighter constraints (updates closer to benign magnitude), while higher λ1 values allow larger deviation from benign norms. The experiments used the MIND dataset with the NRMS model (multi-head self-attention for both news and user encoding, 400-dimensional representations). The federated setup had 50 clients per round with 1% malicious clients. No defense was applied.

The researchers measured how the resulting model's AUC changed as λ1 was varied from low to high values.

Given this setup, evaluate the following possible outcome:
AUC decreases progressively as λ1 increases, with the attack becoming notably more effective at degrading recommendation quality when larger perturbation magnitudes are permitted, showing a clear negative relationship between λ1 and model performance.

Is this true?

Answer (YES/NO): YES